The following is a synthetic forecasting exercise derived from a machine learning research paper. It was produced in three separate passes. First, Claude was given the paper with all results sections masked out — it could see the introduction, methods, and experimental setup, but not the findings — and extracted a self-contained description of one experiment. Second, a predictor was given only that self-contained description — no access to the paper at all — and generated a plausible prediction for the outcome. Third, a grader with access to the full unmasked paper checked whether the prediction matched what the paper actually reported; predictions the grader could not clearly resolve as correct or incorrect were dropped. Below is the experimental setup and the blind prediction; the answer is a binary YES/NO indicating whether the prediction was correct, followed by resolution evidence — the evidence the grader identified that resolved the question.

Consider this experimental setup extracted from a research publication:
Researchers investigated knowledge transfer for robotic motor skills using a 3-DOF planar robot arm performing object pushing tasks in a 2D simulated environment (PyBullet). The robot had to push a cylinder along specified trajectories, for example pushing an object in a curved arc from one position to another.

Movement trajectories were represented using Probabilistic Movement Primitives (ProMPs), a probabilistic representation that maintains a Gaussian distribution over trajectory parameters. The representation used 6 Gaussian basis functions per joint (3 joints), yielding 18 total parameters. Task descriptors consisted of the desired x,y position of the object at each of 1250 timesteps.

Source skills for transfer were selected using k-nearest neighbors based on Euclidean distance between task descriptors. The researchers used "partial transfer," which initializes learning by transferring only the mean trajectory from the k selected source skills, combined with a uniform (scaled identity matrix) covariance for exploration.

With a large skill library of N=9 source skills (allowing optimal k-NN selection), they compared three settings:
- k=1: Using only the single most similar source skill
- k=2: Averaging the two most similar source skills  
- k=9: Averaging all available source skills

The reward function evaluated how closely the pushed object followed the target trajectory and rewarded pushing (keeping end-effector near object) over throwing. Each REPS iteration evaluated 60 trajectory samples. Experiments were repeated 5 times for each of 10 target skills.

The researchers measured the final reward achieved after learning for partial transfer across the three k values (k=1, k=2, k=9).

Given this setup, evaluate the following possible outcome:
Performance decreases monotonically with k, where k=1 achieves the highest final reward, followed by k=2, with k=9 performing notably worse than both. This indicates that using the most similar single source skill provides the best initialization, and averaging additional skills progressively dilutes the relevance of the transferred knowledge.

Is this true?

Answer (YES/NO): NO